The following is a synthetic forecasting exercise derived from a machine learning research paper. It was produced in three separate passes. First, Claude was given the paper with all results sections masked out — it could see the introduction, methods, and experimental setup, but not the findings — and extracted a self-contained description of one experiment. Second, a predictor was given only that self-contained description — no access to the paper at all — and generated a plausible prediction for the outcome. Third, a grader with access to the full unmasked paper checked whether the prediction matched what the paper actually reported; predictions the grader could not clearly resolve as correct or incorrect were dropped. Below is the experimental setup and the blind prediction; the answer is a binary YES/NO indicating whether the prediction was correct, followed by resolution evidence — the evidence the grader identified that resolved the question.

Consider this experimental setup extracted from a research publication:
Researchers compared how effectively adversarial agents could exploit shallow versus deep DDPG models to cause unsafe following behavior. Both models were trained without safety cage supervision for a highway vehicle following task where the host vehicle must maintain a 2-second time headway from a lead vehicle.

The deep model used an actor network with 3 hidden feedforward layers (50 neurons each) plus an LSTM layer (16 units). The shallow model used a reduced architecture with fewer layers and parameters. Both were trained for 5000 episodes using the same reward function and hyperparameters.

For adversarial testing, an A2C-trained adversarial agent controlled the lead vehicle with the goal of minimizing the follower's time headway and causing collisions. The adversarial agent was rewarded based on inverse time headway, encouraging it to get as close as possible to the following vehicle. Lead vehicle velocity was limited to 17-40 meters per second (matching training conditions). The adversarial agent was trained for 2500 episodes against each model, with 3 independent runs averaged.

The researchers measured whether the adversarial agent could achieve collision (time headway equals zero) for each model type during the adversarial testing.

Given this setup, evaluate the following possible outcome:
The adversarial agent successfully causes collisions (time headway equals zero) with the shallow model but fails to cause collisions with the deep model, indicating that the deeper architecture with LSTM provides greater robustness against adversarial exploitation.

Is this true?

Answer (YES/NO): YES